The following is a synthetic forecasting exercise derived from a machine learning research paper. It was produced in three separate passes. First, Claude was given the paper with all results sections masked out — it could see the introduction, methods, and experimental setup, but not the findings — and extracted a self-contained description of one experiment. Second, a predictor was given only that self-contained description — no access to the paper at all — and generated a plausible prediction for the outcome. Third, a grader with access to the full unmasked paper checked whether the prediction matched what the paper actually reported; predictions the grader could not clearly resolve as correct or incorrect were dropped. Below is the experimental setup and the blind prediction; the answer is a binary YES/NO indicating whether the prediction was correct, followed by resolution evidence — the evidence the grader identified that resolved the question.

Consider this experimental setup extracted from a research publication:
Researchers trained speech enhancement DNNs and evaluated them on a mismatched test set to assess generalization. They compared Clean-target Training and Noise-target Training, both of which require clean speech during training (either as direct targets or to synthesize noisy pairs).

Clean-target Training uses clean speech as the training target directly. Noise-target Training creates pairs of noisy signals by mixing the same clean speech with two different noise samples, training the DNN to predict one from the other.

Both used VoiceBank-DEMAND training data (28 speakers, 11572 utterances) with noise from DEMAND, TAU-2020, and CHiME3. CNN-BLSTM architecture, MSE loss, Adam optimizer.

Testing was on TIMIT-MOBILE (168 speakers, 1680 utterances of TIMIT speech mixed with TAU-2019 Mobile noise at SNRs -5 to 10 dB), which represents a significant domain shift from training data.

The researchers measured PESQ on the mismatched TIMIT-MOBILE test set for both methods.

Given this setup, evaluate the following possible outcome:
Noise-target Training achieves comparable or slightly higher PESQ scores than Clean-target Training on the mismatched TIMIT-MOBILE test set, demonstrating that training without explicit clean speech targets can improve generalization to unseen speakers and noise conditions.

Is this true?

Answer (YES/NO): NO